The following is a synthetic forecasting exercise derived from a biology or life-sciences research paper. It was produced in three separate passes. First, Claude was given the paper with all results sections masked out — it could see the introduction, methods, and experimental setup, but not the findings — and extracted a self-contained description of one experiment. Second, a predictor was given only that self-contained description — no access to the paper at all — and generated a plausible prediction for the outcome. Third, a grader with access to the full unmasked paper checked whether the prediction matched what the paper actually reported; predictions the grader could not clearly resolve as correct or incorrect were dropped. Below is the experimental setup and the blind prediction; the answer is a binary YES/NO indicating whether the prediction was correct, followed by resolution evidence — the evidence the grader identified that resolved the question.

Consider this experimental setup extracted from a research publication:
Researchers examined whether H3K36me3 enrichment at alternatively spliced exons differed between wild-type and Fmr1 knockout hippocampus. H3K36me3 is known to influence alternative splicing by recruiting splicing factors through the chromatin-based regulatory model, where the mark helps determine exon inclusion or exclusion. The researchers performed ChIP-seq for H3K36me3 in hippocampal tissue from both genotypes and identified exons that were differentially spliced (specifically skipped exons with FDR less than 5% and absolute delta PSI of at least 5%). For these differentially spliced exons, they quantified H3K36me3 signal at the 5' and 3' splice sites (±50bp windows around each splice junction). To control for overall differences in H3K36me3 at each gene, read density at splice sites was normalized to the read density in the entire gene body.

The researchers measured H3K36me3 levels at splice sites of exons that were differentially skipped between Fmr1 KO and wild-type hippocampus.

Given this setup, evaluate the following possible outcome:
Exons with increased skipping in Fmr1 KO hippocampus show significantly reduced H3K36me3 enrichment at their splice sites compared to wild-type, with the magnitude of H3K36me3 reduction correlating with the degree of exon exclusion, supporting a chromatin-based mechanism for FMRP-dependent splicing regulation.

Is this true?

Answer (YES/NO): NO